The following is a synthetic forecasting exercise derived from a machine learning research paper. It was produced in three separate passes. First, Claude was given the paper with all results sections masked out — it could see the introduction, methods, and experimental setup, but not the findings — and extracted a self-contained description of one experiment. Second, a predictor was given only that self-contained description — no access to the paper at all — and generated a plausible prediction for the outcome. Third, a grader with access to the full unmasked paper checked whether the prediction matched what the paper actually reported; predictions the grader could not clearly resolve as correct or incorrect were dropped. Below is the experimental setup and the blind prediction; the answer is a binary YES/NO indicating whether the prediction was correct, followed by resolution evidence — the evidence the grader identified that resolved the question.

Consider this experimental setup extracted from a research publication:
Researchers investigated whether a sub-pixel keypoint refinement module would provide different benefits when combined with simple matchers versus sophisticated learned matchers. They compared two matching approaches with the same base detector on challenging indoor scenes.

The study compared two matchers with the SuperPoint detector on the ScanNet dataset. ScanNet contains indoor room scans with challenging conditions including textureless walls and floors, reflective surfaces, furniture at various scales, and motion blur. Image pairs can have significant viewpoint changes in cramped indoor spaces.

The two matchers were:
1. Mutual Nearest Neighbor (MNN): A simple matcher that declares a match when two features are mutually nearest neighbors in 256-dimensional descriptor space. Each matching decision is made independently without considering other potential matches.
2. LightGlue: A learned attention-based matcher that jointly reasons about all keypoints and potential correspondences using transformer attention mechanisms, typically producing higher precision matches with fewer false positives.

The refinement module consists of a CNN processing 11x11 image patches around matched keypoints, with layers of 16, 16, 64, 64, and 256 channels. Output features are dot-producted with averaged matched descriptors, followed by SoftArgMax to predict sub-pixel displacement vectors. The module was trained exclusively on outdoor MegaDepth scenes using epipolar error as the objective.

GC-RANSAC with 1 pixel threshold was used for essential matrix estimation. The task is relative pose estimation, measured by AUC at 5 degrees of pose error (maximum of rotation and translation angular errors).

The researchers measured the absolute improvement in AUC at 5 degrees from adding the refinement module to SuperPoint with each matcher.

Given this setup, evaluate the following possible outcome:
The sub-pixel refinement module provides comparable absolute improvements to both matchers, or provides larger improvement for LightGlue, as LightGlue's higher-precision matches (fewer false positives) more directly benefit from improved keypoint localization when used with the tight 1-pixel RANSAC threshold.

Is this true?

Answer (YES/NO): YES